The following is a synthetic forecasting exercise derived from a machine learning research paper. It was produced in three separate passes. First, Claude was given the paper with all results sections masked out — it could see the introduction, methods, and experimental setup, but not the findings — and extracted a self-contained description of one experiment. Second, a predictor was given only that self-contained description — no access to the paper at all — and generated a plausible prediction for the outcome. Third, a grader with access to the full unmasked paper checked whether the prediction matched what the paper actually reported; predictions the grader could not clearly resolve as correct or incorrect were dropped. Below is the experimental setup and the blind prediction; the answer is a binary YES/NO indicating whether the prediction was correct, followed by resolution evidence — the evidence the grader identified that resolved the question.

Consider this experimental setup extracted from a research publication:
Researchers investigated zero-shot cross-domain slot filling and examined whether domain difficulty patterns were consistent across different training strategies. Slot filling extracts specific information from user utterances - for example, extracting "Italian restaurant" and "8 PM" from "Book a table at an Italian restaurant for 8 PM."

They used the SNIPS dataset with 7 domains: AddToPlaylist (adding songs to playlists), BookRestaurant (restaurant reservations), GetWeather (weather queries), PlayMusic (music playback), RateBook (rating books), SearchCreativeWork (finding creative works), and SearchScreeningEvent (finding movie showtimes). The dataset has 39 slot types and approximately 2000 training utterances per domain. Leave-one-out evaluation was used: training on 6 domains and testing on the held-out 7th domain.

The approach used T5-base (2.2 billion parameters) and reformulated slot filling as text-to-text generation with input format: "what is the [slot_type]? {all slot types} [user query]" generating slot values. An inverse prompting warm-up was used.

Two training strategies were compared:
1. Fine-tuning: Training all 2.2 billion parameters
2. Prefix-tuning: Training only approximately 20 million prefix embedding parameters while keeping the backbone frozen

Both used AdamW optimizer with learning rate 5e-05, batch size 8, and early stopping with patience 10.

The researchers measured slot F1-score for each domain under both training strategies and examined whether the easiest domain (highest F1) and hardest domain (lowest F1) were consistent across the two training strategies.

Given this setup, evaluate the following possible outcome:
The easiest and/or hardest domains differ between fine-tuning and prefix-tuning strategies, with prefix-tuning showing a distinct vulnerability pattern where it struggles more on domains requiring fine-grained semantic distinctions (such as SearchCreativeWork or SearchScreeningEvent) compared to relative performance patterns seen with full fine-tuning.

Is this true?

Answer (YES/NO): NO